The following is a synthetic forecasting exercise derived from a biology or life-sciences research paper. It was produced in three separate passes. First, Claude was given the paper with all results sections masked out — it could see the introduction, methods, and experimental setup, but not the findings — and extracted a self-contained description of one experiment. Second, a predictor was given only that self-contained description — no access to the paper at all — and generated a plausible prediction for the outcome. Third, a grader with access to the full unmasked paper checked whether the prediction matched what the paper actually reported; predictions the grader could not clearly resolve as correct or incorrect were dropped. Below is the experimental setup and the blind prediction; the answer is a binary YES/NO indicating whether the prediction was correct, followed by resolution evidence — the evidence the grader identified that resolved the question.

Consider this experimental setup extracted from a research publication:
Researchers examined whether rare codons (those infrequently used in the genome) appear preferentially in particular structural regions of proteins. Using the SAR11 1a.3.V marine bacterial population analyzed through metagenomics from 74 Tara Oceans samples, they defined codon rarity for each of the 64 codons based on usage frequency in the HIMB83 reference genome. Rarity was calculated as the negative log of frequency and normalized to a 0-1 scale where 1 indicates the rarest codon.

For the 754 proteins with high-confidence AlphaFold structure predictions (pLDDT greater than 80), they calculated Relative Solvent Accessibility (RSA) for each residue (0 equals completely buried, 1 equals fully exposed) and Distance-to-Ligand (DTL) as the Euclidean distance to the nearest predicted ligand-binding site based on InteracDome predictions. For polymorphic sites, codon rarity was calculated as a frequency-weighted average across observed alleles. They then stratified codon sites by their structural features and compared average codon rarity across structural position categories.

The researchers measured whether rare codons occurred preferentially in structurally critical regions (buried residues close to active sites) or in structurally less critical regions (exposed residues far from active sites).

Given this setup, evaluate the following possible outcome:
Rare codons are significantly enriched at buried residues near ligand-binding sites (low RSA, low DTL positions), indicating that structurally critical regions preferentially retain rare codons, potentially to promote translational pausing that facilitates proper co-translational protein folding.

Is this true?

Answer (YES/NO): NO